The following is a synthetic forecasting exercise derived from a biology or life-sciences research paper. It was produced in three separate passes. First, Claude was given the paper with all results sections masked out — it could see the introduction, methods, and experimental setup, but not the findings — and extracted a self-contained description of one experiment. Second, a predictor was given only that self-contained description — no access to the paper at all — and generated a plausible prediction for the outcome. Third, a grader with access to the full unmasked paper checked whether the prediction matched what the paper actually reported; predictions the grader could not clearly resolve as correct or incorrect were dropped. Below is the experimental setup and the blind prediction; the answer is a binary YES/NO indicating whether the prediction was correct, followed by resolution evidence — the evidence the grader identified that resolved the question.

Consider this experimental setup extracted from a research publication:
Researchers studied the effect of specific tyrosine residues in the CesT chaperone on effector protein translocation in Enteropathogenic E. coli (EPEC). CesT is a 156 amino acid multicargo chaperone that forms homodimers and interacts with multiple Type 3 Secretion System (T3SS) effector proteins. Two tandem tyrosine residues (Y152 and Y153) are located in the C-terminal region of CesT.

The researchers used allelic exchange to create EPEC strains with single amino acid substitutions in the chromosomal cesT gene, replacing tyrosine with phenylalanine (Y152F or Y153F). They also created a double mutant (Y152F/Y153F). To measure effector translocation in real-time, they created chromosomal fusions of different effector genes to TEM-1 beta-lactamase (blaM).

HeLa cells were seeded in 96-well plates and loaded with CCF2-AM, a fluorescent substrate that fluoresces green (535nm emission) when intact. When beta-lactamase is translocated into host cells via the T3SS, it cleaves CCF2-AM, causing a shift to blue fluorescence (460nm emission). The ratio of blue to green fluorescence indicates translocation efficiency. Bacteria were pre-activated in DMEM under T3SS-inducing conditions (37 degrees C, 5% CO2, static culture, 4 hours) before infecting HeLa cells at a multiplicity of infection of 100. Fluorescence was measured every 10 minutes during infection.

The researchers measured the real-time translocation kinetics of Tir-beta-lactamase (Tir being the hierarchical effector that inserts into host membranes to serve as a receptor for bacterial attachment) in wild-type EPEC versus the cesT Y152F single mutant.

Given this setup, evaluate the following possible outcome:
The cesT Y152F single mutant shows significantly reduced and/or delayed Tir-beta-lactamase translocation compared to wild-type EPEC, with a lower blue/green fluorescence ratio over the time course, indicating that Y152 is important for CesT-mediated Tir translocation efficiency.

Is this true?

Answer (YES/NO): NO